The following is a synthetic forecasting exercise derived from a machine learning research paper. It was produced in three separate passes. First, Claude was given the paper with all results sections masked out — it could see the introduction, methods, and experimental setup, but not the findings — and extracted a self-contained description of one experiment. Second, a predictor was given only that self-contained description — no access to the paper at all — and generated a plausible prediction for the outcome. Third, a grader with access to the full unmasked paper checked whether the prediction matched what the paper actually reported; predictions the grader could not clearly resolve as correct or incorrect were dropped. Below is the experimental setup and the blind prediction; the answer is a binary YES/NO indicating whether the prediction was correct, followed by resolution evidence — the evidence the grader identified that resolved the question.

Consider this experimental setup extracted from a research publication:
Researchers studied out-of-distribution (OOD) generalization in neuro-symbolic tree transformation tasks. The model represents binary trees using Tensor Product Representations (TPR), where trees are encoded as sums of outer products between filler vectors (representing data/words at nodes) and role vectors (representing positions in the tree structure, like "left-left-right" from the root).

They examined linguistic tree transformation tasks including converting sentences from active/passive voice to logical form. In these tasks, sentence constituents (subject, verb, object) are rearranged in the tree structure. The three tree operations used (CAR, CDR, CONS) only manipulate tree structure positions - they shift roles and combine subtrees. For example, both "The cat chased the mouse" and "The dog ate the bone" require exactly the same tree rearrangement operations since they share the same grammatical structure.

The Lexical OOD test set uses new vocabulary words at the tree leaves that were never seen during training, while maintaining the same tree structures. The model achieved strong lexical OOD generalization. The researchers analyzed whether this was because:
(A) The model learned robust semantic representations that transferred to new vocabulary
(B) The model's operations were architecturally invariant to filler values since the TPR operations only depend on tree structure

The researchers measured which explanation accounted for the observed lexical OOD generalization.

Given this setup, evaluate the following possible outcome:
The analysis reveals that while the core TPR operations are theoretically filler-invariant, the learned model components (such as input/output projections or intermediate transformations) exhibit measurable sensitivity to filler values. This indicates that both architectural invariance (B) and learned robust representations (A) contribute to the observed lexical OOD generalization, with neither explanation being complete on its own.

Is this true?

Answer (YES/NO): NO